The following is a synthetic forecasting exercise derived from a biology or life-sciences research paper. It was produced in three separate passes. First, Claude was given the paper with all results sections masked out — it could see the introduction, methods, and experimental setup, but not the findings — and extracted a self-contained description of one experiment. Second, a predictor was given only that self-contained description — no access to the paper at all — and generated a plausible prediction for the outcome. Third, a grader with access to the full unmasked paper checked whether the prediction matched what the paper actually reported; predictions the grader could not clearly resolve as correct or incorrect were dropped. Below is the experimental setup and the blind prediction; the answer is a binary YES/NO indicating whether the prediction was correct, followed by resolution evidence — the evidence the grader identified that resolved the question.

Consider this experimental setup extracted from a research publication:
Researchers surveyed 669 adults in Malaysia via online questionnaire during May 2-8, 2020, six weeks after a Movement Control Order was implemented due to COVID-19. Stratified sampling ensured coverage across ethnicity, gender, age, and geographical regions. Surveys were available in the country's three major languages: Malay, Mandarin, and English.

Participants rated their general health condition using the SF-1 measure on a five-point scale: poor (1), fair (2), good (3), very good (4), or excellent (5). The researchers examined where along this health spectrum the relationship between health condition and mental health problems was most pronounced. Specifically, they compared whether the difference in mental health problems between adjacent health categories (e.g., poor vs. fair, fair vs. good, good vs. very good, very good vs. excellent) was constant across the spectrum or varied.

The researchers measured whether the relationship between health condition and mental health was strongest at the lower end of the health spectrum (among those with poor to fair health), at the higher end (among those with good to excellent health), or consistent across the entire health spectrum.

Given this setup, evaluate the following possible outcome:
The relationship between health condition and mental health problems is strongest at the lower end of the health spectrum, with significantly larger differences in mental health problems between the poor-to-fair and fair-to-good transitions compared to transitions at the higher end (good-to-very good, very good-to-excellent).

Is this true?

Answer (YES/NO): YES